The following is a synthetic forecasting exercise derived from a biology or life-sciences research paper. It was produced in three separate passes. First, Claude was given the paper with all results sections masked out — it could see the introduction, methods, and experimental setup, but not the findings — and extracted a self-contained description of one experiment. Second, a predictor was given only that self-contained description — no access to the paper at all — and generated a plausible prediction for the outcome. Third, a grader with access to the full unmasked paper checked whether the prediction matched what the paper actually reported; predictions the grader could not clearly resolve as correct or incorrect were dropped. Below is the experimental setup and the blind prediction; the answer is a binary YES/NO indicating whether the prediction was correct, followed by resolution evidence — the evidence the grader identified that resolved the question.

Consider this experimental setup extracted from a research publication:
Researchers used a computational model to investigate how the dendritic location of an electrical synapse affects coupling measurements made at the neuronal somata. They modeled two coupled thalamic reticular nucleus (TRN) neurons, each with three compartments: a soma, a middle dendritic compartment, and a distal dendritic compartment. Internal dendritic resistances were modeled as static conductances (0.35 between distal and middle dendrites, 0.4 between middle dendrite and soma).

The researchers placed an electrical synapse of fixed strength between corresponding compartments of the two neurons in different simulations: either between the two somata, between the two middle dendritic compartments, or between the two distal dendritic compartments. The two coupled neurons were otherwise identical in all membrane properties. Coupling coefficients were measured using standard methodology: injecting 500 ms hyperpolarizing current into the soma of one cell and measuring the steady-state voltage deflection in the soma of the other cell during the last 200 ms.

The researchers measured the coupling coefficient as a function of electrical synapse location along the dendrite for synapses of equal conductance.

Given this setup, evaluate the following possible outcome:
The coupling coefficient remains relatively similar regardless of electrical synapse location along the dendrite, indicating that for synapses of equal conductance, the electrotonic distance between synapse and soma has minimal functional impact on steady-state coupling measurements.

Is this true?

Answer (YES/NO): NO